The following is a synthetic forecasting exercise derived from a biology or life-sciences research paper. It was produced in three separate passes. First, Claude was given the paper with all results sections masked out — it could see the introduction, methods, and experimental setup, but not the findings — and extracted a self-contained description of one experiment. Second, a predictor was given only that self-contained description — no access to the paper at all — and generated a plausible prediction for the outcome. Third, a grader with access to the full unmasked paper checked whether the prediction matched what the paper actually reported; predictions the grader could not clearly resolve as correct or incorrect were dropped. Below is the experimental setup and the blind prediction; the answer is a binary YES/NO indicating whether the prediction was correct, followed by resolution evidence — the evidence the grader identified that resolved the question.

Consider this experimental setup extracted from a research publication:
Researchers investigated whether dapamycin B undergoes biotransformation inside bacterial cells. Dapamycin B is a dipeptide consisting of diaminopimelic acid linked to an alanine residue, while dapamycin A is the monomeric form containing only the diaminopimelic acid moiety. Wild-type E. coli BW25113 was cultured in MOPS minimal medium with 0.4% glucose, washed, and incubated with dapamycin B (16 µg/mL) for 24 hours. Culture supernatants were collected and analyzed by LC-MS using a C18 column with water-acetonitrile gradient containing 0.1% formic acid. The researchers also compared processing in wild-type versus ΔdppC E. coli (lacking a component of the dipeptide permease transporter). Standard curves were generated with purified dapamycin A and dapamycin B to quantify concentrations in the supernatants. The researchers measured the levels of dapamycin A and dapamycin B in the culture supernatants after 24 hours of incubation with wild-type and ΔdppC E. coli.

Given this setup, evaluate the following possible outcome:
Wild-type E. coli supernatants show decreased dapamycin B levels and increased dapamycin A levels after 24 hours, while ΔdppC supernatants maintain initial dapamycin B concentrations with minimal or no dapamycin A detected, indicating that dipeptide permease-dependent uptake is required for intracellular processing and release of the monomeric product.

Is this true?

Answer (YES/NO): YES